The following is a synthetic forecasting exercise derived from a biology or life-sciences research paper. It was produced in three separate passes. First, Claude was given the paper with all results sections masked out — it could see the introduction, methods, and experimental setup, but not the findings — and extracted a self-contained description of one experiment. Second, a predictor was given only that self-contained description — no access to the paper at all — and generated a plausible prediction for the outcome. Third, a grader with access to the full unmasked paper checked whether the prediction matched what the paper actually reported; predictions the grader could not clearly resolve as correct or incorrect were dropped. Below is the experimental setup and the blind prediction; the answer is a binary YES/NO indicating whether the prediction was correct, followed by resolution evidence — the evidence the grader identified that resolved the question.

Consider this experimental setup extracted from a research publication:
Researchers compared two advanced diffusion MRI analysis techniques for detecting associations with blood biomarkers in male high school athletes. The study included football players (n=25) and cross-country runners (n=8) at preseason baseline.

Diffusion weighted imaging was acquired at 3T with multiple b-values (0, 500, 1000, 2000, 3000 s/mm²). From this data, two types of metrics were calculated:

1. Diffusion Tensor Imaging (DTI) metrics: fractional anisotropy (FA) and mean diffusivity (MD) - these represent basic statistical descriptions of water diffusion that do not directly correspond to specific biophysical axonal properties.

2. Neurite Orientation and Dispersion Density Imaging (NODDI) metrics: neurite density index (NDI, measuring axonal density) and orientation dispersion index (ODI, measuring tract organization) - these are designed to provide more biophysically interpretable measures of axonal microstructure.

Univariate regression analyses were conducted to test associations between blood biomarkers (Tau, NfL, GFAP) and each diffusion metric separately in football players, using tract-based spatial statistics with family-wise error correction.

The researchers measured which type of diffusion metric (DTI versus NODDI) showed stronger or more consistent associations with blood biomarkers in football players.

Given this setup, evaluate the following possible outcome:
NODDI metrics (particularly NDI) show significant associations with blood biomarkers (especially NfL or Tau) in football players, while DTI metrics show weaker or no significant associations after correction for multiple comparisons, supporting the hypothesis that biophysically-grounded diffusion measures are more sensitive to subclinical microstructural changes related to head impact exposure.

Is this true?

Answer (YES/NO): NO